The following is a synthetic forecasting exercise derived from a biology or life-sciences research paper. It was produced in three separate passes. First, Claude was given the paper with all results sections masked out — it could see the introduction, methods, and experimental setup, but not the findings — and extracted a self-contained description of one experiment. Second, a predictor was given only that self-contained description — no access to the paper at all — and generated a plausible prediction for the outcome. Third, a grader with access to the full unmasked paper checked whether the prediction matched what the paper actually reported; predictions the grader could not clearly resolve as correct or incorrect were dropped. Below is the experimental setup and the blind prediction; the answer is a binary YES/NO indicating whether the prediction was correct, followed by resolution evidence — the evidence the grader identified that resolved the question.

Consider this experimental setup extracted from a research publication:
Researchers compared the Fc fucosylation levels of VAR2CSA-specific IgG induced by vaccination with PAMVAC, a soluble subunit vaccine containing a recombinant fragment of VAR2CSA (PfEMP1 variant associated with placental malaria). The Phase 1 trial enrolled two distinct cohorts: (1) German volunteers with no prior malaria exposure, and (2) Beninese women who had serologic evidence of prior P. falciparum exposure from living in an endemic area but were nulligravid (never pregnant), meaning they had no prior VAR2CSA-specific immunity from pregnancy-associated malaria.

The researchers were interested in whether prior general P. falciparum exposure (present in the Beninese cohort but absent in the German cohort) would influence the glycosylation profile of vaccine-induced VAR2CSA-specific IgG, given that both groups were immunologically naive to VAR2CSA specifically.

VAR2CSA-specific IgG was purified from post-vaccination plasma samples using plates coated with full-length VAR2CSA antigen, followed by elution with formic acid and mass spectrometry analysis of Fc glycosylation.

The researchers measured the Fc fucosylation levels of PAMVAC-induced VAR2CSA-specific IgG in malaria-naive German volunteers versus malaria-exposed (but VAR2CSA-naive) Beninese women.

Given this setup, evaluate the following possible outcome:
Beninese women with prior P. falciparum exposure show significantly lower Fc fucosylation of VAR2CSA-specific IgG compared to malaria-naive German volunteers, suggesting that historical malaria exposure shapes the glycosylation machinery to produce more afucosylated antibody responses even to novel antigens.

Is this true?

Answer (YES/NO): NO